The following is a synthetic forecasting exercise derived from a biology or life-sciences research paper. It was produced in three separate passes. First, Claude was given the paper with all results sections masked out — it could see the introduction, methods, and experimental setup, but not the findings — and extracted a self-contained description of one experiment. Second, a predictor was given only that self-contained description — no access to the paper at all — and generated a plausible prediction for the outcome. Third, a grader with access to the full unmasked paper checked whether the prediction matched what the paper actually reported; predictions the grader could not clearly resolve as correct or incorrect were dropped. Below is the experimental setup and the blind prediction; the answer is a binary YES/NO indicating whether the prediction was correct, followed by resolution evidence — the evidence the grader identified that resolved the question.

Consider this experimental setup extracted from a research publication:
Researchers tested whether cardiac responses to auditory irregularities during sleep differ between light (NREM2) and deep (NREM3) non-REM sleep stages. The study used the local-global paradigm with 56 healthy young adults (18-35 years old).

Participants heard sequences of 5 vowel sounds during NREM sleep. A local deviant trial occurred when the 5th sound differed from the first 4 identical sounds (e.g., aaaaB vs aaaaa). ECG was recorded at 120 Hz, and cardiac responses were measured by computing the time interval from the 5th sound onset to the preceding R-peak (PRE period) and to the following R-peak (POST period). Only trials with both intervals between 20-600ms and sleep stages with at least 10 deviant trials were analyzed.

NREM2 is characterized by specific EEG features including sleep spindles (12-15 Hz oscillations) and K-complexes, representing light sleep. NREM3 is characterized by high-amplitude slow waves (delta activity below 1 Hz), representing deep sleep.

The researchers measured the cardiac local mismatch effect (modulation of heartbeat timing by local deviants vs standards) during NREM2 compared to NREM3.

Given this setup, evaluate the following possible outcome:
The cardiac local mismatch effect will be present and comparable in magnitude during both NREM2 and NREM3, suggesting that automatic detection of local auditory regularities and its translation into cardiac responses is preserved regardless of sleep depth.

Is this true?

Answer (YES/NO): NO